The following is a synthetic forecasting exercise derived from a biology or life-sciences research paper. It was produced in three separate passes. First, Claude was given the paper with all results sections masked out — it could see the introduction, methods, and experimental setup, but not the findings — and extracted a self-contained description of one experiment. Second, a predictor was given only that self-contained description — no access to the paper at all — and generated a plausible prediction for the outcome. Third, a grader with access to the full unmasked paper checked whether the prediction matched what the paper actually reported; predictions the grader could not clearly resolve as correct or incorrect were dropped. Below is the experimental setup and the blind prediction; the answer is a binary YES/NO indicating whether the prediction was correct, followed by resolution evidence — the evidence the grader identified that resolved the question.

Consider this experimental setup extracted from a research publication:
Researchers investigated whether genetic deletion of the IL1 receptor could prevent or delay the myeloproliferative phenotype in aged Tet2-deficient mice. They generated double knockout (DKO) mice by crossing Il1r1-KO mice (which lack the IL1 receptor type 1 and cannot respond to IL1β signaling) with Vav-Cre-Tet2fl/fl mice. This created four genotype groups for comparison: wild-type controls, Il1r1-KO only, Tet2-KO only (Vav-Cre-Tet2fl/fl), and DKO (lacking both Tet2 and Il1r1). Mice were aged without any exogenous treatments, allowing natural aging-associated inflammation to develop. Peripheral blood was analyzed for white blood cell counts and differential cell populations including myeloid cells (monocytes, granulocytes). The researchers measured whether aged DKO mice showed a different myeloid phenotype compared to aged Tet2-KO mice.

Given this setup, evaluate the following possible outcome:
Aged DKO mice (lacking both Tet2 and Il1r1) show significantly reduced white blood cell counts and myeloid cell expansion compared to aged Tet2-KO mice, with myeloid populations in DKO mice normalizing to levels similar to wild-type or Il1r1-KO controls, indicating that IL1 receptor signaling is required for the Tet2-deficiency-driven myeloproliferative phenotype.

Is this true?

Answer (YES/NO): NO